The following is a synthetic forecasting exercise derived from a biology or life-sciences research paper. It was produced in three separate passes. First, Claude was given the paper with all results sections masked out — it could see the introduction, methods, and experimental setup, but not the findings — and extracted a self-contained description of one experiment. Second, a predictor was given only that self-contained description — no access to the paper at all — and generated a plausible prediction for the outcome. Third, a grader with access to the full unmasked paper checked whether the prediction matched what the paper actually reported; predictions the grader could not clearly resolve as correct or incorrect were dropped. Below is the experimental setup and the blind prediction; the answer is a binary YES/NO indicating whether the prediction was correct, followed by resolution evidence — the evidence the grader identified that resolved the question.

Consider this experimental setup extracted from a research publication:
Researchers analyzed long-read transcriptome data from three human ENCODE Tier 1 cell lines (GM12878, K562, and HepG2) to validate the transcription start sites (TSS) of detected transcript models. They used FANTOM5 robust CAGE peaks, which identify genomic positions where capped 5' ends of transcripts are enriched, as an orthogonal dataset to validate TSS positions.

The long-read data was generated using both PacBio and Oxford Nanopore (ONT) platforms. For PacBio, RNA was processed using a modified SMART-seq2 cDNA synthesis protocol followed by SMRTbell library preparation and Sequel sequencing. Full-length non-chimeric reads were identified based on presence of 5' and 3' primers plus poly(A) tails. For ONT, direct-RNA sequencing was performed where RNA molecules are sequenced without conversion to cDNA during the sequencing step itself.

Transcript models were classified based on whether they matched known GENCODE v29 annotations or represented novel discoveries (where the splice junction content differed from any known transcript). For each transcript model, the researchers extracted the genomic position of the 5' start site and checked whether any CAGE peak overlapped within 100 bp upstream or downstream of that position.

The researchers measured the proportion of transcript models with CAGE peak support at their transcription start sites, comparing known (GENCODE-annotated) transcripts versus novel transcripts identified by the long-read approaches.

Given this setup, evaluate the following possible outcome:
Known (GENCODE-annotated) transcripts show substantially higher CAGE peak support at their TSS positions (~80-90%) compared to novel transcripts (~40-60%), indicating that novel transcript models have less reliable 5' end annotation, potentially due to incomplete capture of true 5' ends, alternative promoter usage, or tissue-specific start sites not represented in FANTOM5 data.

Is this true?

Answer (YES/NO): NO